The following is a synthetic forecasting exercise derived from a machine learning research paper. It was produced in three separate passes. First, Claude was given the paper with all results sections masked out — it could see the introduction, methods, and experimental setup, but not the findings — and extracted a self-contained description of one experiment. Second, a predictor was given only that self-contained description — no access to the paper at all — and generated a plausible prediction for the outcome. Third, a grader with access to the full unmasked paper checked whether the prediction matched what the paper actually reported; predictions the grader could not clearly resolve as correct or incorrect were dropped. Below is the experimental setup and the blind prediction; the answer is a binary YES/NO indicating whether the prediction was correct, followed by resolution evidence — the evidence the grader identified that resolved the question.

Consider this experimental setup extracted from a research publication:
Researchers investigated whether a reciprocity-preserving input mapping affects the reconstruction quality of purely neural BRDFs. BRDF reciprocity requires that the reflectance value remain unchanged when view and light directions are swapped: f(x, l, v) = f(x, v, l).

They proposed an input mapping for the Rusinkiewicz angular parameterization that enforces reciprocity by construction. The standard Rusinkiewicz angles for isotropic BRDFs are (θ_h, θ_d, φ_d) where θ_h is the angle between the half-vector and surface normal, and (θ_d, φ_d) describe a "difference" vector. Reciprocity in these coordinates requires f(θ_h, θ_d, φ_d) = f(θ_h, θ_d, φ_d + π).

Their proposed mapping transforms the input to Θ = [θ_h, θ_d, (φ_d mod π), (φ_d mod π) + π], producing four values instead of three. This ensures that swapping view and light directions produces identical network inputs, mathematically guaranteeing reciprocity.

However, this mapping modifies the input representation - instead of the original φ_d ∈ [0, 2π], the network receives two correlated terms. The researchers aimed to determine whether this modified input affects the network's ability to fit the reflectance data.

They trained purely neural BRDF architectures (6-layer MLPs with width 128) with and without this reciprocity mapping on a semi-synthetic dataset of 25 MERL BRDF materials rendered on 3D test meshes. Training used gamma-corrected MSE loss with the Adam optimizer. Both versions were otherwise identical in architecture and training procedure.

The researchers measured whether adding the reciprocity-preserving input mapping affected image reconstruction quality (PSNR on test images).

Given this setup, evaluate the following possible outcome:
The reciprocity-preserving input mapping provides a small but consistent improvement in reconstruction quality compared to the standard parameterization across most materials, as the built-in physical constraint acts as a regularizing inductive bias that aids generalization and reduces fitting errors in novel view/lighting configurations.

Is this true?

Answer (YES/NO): NO